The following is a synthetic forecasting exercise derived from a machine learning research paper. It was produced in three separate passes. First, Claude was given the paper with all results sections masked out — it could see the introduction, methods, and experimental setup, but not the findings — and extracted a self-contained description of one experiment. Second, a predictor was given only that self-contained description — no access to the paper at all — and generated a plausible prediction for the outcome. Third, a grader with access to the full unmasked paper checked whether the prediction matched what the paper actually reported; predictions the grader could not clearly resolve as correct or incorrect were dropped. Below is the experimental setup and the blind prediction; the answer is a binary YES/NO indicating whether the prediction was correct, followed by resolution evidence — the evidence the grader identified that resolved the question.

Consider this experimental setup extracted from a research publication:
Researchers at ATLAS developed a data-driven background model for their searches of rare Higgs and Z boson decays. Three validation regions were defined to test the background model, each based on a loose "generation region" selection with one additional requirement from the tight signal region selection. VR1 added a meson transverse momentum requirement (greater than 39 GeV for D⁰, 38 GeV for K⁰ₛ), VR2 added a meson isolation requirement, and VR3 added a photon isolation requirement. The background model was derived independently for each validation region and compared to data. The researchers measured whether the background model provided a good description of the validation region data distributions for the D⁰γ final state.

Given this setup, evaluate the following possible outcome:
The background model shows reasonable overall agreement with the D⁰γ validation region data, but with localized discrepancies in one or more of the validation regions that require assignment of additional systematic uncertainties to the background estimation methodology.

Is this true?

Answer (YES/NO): NO